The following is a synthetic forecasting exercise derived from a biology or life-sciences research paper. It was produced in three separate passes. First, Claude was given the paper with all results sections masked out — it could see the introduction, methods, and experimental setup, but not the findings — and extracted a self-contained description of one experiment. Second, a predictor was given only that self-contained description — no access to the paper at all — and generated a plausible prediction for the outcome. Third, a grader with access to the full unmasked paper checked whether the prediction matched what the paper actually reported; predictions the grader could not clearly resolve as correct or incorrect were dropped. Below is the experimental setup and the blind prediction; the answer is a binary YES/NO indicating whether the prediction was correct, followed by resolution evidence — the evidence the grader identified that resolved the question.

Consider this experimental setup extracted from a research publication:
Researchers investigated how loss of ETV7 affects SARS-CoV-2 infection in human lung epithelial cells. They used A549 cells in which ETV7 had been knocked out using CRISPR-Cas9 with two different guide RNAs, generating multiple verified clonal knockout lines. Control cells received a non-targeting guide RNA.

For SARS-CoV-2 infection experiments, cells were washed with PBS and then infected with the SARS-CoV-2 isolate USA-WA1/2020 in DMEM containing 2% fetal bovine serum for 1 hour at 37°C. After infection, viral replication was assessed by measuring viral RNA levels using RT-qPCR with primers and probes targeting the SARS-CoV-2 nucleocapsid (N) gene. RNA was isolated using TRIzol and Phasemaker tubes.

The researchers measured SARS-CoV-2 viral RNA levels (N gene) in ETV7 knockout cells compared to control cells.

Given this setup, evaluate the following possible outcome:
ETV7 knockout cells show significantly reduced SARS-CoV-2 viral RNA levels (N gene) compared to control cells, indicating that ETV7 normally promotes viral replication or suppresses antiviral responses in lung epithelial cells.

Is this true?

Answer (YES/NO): YES